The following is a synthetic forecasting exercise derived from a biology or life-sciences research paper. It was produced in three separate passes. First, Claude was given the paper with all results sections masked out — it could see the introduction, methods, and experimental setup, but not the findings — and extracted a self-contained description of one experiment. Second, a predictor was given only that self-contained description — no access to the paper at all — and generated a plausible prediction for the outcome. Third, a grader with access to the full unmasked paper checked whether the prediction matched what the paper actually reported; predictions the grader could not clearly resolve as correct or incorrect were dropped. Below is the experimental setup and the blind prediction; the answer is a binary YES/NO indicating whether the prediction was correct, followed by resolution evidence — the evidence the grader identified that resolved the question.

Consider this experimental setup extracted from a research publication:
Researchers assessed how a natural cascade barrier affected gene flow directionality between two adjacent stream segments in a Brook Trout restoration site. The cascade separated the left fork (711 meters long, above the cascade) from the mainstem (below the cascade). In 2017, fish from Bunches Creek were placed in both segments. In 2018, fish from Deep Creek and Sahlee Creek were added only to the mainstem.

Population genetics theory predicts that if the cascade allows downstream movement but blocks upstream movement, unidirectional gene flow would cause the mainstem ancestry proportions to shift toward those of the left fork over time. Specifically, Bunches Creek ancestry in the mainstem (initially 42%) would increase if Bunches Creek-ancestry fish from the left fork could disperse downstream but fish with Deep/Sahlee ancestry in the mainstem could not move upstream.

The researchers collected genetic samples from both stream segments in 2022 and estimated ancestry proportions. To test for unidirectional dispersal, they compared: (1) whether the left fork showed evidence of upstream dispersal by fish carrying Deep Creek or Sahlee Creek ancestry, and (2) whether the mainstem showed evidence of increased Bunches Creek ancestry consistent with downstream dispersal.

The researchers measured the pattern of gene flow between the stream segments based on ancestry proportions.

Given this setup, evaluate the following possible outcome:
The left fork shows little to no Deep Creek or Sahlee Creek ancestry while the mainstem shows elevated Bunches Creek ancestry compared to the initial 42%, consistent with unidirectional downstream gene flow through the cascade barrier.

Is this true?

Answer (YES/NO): YES